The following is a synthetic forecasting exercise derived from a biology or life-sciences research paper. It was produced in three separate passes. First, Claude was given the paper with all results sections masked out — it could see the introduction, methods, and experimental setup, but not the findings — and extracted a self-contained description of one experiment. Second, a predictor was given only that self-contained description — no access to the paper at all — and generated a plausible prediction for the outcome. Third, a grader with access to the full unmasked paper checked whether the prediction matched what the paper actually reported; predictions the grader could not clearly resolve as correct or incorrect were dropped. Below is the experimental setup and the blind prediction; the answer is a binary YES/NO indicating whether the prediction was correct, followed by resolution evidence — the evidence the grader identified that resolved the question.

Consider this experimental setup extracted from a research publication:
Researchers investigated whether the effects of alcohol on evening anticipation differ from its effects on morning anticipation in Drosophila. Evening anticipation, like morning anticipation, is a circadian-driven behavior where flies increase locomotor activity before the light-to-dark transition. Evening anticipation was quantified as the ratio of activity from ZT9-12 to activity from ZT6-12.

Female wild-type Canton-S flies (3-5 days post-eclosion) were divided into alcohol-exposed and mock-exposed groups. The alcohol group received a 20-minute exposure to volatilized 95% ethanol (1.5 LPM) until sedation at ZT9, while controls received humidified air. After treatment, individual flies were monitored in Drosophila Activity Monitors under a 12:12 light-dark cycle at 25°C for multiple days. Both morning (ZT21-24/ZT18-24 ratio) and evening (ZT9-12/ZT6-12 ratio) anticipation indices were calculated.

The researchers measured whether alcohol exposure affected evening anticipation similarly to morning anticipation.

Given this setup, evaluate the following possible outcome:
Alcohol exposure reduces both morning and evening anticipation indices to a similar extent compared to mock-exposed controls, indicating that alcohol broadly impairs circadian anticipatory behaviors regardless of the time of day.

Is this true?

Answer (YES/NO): NO